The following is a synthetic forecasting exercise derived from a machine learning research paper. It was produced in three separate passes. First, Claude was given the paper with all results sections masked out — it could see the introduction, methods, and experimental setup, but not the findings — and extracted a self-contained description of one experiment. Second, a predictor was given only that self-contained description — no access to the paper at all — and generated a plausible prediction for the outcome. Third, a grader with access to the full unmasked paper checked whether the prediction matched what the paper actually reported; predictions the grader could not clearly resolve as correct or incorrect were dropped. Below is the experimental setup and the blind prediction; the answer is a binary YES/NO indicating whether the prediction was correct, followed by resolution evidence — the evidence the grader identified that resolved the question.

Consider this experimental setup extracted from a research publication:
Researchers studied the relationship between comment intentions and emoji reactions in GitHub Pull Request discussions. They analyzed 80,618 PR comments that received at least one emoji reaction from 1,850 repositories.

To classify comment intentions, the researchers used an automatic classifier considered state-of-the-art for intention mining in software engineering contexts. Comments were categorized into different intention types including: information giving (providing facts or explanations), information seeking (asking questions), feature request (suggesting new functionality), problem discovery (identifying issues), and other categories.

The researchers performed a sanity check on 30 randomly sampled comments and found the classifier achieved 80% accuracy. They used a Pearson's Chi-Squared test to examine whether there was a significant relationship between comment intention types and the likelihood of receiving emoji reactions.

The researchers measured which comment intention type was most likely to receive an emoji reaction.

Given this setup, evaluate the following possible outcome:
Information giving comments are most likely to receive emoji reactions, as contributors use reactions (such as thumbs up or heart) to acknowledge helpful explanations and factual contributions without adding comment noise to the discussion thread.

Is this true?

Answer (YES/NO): YES